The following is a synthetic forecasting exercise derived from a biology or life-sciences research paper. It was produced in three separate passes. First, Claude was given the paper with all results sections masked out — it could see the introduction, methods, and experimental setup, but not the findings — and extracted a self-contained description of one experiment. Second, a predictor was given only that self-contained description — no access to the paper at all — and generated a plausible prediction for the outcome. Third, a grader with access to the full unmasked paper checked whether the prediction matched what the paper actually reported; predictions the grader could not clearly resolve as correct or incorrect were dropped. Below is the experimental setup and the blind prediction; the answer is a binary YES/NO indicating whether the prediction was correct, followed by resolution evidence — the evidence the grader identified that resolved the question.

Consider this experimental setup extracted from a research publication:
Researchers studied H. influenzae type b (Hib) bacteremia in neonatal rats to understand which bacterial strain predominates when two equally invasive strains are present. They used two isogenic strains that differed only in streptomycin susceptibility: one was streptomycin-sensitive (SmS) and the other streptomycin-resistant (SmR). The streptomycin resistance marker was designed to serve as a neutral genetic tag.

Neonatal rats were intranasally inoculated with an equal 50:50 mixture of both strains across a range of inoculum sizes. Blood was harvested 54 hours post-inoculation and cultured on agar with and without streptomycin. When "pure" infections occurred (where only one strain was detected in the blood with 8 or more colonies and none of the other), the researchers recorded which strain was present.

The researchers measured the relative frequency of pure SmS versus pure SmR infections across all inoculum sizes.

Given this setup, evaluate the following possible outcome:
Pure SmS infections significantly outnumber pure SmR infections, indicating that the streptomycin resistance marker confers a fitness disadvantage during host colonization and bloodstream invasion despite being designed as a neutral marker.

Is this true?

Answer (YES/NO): NO